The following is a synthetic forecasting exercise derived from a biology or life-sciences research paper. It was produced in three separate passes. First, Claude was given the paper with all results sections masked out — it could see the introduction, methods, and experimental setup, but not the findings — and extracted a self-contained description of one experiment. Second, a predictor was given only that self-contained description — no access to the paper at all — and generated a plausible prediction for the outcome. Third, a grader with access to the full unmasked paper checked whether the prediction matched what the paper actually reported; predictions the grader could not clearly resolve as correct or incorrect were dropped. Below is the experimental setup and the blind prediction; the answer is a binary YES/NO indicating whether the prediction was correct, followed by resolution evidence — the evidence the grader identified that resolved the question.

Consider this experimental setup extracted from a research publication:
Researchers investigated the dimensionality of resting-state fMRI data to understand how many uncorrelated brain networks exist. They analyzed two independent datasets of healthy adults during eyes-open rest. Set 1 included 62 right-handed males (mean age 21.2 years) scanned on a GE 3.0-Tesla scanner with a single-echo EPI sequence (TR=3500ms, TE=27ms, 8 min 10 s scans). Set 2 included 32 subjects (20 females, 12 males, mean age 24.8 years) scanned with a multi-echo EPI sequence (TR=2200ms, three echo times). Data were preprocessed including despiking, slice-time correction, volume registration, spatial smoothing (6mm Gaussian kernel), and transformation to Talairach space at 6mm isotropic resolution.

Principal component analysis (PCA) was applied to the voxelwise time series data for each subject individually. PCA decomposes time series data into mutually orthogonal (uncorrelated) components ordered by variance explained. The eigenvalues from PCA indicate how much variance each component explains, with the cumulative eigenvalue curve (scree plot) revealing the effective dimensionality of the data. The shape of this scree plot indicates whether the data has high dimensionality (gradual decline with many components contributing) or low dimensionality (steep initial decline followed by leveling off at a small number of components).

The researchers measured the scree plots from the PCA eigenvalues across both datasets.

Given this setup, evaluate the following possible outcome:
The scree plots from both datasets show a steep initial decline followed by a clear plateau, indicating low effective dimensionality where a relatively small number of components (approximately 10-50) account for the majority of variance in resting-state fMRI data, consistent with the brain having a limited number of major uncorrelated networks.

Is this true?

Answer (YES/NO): YES